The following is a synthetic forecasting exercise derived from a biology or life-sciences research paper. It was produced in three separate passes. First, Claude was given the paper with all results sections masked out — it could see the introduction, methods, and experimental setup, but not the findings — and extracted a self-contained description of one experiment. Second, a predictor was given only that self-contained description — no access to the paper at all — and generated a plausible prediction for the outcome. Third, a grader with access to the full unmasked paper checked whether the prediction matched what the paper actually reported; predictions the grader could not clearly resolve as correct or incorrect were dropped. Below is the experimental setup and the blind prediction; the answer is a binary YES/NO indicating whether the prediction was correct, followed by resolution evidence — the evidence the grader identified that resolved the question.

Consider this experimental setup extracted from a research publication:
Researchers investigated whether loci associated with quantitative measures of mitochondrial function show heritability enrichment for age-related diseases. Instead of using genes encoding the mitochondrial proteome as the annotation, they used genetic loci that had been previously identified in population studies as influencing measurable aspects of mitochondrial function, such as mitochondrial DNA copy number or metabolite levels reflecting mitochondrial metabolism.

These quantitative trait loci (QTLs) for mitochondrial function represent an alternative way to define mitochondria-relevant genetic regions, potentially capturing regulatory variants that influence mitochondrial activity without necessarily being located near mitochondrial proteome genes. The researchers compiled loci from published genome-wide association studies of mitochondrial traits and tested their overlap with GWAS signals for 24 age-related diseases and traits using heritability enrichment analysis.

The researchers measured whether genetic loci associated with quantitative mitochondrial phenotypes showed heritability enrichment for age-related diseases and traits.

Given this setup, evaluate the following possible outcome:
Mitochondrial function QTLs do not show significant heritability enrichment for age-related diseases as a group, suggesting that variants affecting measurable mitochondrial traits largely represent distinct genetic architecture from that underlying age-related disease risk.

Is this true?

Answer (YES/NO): YES